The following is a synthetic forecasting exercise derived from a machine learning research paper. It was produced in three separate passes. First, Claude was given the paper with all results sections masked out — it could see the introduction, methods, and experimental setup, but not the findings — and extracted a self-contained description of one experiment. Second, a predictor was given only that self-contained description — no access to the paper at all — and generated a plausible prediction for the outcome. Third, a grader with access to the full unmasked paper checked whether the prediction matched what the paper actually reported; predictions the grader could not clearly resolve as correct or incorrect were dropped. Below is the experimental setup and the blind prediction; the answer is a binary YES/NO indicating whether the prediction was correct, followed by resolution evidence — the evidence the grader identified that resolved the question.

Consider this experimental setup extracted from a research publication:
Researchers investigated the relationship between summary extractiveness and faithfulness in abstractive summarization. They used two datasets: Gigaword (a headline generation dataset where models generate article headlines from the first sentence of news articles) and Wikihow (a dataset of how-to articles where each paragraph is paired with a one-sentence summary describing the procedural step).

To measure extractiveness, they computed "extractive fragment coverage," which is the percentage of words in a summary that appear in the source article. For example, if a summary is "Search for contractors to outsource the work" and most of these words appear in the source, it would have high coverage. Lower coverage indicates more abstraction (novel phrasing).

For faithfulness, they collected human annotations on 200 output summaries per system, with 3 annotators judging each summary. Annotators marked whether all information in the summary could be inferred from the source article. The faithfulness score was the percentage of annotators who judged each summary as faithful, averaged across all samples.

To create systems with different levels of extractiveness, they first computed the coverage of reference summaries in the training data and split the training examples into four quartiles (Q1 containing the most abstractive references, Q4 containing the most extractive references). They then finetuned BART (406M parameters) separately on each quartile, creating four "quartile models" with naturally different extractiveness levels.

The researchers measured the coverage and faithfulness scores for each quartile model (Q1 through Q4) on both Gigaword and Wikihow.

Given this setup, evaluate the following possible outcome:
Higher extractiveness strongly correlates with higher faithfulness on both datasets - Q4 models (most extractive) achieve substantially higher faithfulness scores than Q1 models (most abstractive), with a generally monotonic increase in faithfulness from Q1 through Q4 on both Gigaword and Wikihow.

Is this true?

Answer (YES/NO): YES